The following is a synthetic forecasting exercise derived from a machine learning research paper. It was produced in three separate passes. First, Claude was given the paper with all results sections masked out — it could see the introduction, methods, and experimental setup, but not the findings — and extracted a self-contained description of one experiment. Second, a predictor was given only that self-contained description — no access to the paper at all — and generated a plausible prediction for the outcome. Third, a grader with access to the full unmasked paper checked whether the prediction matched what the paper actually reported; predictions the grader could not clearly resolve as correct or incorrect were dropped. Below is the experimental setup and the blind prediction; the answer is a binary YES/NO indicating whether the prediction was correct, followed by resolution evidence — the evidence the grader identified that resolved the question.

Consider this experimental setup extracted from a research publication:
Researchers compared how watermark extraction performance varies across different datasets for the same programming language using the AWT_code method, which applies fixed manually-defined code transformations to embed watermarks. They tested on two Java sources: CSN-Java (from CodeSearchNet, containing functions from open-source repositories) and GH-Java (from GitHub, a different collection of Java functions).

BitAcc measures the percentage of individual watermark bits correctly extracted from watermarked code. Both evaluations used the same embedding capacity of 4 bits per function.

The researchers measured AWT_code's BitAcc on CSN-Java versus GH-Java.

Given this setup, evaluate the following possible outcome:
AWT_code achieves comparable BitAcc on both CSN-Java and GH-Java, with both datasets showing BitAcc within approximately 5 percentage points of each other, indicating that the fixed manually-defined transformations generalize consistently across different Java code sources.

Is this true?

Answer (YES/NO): YES